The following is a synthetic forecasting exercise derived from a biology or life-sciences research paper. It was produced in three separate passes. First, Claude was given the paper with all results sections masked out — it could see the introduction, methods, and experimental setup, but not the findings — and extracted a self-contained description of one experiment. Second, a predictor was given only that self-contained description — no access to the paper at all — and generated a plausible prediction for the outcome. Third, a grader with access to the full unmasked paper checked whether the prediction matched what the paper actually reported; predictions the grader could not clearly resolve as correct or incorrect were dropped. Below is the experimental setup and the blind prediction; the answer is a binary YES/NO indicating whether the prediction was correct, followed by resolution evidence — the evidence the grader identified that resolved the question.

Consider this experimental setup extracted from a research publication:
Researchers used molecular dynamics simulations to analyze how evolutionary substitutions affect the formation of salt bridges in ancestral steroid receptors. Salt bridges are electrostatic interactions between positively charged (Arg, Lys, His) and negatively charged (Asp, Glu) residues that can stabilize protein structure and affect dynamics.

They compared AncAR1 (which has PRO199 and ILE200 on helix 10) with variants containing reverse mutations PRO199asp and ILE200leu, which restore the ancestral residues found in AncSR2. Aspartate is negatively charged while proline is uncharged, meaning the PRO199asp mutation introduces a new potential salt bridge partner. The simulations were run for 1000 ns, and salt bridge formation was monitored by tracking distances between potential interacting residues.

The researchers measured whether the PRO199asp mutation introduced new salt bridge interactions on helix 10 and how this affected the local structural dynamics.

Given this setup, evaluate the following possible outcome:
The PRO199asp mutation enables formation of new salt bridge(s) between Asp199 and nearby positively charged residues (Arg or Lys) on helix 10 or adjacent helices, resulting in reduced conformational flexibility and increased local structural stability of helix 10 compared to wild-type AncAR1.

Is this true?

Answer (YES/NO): NO